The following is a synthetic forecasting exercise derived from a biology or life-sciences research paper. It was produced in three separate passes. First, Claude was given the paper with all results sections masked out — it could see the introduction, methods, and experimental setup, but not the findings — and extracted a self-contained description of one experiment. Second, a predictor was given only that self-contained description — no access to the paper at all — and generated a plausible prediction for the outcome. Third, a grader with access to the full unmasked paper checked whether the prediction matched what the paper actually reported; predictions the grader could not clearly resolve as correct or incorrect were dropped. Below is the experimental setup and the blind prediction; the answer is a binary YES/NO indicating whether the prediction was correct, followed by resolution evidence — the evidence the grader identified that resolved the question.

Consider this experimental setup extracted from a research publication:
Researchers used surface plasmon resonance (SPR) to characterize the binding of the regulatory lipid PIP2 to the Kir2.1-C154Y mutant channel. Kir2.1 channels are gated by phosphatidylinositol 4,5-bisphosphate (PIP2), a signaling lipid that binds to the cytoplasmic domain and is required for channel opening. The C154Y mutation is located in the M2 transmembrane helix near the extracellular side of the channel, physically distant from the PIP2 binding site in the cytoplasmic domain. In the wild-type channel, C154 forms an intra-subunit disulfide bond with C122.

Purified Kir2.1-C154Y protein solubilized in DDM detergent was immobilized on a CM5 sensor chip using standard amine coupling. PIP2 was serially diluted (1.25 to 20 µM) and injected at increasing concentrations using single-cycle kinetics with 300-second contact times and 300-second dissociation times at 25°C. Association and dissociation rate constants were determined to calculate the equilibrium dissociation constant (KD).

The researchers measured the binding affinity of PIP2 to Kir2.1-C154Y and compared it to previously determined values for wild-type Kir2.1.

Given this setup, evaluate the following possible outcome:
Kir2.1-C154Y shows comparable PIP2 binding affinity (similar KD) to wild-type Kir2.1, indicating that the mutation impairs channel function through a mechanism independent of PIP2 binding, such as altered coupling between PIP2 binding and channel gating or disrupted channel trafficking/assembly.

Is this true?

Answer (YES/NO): YES